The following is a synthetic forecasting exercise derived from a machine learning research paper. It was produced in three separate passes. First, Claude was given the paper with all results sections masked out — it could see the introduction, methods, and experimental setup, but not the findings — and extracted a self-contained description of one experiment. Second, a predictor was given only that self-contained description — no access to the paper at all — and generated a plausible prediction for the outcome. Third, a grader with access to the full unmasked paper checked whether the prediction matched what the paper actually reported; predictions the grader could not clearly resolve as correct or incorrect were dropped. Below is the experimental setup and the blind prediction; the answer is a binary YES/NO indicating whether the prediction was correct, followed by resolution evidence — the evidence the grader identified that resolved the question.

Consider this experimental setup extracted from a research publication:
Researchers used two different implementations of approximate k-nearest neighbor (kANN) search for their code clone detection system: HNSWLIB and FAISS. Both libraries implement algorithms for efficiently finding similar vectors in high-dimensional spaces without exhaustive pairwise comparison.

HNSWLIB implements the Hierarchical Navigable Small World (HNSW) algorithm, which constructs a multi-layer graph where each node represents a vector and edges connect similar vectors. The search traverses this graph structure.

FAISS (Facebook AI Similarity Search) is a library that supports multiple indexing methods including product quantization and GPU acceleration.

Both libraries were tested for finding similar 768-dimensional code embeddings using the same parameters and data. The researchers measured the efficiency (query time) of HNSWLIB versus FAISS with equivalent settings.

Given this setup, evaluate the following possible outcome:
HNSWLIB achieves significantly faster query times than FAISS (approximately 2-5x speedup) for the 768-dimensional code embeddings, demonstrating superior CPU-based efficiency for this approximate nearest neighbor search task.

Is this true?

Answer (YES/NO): NO